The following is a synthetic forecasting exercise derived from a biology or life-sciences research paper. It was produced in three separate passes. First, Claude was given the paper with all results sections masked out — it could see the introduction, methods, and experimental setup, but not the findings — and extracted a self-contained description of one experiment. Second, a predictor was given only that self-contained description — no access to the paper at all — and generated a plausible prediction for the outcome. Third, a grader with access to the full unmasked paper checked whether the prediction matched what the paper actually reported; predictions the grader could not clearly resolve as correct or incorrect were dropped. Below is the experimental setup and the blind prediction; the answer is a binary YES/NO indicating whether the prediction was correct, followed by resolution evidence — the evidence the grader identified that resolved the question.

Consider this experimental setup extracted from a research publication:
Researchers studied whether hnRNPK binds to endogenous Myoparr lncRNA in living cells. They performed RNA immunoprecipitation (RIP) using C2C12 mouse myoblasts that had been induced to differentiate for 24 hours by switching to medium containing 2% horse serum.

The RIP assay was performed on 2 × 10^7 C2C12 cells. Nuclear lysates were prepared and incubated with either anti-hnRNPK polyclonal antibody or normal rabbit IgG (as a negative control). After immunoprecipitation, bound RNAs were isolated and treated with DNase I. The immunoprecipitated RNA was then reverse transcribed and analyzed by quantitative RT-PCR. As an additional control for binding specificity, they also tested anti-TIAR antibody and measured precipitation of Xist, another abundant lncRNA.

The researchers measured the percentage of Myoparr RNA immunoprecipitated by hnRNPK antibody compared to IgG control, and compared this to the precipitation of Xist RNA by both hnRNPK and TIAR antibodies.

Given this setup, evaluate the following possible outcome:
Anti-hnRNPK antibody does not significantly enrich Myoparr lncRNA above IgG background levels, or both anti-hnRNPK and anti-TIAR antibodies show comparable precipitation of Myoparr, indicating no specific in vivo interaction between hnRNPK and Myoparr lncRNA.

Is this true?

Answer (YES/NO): NO